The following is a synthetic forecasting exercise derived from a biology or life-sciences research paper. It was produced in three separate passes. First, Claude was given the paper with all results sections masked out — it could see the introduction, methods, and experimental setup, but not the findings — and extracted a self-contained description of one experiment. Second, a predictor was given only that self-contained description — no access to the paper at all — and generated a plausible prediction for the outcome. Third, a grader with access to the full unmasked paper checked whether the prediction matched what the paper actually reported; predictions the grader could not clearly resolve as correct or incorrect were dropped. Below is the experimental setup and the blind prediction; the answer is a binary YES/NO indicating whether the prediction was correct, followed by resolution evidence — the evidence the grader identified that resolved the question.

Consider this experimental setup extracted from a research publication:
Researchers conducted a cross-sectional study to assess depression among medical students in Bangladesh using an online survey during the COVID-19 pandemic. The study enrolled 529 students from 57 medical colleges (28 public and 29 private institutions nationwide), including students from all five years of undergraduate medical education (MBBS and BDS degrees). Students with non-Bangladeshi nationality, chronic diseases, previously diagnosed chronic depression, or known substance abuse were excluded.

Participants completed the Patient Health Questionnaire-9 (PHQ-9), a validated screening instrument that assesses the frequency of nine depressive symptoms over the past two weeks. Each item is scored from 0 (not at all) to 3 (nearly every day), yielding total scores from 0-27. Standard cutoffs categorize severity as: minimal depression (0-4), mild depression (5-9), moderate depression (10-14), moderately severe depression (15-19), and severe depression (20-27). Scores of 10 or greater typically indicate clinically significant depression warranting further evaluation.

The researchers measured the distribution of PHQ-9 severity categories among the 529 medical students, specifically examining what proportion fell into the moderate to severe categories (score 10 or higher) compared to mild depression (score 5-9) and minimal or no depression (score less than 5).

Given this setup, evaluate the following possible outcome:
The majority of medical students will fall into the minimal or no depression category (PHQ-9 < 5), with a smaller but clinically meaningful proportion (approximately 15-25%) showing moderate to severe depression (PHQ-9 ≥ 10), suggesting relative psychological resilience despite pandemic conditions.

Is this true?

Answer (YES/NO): NO